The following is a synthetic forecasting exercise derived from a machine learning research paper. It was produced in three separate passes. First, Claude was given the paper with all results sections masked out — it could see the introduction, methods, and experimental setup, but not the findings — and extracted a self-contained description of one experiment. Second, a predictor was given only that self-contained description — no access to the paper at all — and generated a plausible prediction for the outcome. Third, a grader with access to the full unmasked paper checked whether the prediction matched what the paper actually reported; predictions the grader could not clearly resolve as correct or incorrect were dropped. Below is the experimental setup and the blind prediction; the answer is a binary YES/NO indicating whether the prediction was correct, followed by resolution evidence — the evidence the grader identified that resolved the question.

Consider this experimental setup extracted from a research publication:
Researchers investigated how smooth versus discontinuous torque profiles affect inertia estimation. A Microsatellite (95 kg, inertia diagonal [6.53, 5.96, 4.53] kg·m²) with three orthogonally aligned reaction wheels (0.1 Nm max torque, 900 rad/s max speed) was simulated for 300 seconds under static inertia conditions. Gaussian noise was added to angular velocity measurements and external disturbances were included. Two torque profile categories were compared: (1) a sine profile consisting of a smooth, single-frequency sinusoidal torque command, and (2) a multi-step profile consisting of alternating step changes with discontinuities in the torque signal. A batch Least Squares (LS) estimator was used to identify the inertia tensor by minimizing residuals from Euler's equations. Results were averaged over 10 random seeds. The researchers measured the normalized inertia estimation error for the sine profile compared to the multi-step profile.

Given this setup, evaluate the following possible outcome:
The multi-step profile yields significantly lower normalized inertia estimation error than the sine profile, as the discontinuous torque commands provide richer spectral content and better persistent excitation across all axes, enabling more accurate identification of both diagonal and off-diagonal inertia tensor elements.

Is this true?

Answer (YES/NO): NO